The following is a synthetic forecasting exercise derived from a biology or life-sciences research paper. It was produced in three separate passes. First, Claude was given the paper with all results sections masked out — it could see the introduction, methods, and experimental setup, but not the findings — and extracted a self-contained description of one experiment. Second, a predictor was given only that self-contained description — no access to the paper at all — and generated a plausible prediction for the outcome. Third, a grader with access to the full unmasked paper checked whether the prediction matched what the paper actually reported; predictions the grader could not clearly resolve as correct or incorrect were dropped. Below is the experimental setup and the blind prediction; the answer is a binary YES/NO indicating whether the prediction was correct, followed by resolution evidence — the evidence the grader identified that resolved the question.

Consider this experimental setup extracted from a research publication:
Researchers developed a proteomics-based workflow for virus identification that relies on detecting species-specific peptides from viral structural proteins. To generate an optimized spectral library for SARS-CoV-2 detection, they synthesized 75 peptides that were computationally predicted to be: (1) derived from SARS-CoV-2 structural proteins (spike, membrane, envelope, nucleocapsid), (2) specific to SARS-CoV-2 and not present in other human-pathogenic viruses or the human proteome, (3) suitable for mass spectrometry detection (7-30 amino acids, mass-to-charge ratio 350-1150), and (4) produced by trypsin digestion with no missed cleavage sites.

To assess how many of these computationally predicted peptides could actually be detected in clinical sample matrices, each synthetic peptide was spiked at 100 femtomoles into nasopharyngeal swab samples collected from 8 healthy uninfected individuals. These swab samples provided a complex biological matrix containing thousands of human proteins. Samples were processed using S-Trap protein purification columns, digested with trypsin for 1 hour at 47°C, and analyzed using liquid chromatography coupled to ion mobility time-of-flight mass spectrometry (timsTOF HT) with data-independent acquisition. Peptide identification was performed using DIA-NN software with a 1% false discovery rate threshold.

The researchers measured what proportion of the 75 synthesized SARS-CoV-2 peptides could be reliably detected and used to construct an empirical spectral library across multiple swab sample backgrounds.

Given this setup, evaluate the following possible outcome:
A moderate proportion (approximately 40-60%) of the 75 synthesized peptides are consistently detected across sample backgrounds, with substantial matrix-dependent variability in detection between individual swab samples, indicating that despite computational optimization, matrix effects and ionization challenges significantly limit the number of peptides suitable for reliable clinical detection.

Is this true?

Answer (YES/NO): NO